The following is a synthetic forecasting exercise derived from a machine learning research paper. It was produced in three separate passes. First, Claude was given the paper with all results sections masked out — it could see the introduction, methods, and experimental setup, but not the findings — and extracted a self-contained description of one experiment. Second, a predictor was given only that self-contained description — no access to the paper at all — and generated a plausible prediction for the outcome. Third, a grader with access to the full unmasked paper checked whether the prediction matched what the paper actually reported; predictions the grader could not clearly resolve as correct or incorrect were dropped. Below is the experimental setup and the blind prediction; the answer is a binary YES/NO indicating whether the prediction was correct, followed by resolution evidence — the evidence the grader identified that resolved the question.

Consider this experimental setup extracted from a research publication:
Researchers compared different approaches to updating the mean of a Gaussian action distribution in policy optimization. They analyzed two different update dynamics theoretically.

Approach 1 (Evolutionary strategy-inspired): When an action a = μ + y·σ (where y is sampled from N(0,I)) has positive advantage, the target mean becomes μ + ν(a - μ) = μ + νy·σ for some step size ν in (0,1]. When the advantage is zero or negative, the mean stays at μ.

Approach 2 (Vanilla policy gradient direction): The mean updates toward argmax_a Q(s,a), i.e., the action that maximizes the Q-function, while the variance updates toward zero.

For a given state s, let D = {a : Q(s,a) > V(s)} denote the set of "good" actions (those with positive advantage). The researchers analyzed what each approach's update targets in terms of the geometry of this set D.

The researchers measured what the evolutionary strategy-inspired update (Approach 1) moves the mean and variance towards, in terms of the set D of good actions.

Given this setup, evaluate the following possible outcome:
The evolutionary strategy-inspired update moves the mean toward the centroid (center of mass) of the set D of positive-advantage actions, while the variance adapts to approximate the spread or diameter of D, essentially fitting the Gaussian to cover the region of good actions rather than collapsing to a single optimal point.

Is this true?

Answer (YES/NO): NO